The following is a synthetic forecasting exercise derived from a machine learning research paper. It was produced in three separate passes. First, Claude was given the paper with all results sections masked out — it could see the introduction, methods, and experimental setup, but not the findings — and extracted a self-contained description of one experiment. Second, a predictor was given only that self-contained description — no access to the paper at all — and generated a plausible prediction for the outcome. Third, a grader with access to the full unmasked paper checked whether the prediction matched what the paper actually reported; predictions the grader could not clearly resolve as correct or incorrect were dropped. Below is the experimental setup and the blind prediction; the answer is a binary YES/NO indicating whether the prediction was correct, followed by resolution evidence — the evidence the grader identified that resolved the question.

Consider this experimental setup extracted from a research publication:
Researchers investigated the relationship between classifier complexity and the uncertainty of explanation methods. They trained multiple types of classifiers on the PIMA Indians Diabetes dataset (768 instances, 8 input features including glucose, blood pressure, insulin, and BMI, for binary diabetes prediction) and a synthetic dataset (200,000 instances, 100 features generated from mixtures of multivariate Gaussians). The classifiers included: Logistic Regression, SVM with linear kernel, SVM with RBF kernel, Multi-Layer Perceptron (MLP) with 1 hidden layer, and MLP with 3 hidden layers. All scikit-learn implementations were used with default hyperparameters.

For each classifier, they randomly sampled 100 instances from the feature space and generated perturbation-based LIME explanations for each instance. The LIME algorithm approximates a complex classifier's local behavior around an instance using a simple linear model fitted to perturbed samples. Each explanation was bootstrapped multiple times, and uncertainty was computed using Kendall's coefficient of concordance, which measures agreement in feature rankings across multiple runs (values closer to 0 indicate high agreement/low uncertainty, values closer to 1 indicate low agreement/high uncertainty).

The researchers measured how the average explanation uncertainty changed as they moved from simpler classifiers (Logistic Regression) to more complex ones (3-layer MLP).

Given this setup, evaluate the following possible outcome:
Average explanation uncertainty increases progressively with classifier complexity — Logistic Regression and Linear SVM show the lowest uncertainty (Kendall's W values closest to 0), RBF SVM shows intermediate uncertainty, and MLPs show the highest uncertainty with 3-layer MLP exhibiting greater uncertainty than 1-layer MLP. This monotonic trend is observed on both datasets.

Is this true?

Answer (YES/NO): NO